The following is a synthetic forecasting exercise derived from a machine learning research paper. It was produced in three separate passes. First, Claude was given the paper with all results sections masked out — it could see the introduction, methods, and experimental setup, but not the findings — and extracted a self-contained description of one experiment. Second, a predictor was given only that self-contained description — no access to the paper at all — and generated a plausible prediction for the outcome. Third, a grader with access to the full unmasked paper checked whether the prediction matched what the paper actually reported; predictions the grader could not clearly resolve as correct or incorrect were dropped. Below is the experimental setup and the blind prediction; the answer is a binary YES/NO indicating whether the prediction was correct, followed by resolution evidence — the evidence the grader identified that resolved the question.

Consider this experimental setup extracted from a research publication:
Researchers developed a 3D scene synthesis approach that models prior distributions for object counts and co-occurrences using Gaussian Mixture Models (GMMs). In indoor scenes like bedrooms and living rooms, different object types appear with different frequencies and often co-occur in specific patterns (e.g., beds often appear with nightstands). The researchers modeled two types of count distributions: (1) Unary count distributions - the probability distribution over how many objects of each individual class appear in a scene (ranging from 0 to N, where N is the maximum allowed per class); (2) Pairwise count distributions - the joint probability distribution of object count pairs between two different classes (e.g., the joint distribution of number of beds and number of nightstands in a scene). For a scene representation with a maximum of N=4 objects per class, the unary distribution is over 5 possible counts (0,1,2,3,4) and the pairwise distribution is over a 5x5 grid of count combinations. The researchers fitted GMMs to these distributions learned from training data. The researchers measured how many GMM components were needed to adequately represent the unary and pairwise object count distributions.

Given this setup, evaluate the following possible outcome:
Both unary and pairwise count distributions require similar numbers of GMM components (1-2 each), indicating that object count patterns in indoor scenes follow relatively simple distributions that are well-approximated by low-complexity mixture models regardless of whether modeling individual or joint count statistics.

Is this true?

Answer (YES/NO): NO